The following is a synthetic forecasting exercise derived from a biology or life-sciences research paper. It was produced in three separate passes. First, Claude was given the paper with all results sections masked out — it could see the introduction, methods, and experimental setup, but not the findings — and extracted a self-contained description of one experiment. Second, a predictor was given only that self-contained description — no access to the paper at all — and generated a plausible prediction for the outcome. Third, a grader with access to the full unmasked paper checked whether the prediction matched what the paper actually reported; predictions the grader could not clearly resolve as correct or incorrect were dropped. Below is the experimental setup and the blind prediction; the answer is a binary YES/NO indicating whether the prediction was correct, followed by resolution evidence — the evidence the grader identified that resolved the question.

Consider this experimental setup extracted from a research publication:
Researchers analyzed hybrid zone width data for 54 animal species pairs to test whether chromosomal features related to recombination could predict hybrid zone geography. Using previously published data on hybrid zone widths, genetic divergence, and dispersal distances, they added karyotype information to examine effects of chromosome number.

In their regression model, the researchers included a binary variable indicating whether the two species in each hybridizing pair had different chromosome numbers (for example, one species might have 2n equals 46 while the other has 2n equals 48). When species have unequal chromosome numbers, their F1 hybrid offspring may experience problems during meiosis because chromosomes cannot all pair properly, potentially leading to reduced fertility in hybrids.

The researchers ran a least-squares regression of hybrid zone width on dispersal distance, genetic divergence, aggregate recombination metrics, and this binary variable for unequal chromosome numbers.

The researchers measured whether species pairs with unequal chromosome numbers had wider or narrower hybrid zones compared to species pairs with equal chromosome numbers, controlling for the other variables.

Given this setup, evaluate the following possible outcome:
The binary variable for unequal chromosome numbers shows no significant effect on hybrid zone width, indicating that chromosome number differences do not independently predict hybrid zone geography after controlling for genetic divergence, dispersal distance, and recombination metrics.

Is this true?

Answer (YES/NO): NO